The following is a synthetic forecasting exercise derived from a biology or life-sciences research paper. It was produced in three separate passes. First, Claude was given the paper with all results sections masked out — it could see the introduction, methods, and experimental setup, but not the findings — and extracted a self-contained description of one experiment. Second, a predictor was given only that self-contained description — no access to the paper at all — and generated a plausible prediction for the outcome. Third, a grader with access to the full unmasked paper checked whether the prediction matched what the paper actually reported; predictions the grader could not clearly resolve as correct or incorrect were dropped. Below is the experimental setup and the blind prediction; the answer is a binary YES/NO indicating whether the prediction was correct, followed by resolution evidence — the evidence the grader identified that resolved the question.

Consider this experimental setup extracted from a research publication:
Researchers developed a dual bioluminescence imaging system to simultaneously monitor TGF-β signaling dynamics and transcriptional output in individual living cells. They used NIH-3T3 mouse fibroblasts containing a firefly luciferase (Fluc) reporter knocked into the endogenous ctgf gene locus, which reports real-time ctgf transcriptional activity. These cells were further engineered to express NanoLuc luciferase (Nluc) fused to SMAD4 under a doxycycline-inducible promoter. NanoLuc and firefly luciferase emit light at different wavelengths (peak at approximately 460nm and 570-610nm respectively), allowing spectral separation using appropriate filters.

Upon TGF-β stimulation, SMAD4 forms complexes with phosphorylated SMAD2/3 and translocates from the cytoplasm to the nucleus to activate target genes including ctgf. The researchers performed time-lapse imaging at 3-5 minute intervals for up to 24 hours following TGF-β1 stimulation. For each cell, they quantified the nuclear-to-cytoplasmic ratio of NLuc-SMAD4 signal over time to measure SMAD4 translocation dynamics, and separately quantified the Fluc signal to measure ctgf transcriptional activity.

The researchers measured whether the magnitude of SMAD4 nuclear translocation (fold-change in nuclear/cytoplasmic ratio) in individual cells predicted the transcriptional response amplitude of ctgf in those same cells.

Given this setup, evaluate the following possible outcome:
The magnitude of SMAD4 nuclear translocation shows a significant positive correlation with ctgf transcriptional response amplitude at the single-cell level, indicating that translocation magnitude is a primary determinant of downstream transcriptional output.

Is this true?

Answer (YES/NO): NO